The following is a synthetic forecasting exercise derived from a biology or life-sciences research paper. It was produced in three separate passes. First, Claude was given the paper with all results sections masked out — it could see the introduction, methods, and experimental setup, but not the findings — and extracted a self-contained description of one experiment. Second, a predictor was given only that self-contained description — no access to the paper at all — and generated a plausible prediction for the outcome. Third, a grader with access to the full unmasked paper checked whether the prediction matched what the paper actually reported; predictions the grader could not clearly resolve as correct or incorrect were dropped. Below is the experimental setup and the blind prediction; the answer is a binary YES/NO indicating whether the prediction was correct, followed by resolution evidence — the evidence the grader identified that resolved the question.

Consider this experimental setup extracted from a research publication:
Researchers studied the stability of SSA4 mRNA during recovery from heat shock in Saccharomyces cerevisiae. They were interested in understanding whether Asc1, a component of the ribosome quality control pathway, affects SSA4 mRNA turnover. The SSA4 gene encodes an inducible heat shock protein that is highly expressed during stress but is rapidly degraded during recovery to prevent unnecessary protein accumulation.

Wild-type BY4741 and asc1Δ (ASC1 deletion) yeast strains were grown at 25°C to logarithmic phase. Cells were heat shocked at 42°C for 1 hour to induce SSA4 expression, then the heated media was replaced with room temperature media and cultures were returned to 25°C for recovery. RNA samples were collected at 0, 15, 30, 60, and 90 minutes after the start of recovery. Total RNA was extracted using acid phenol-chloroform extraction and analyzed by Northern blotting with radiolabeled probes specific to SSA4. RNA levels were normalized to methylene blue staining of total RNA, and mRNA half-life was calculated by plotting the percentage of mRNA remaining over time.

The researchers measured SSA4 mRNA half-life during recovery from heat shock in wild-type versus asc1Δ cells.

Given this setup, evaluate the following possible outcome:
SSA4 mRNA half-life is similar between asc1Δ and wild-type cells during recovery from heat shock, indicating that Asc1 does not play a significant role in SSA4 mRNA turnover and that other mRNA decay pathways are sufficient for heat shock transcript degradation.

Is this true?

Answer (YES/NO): NO